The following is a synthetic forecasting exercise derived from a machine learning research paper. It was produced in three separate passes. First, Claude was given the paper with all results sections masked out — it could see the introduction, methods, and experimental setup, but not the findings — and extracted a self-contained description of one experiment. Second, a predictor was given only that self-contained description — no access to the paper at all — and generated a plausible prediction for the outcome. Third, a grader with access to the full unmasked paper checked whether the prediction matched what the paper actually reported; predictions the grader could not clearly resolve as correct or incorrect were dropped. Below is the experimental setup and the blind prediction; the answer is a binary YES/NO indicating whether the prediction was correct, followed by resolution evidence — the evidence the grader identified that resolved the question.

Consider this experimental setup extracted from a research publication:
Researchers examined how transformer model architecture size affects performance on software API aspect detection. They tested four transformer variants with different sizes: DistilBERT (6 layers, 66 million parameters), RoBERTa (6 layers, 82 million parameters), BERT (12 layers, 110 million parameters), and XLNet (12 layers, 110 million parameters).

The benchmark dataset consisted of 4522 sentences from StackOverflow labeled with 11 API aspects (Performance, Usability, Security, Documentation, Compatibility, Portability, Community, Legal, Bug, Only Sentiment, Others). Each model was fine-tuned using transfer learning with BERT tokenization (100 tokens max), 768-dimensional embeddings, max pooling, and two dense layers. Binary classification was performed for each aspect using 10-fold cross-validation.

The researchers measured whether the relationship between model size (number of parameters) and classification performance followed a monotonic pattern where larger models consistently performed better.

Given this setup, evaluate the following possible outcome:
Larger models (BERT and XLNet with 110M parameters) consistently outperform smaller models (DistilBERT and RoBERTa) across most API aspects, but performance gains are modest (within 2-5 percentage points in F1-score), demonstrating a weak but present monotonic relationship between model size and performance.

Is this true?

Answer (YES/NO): NO